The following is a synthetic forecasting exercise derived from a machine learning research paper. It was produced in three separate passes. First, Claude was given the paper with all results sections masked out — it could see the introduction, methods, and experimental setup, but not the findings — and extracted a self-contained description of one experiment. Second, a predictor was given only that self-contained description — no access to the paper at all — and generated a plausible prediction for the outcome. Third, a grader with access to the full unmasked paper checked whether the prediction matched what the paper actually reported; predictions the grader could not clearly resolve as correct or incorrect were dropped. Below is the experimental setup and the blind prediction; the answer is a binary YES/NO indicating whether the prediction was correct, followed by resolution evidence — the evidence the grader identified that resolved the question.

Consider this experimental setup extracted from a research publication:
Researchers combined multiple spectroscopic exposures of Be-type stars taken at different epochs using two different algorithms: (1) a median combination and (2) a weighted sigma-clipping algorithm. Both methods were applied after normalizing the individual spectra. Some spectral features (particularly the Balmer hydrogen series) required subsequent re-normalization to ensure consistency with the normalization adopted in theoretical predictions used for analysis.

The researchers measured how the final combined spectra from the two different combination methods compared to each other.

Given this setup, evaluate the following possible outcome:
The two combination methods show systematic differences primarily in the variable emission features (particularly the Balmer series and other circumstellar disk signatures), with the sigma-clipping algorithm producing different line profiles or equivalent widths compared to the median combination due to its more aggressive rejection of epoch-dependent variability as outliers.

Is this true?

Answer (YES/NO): NO